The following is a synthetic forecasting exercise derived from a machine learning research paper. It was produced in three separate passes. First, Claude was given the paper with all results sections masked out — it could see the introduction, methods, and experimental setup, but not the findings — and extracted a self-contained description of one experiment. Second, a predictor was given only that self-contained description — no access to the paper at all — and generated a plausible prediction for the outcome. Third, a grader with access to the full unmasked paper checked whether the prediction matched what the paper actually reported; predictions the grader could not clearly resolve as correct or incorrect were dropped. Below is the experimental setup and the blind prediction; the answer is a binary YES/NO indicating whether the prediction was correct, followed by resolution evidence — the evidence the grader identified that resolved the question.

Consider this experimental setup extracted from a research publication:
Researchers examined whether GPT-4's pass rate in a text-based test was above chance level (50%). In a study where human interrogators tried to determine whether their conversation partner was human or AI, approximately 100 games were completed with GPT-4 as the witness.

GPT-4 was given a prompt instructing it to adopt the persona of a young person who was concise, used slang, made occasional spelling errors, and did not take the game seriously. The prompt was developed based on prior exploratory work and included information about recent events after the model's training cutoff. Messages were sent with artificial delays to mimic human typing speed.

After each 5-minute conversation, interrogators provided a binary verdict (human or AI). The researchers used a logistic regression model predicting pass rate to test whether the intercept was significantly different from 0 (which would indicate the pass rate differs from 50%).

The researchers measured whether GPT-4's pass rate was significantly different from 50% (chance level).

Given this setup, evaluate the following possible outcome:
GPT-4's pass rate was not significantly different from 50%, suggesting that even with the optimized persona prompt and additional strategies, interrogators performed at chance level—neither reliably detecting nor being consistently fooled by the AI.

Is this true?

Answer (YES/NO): YES